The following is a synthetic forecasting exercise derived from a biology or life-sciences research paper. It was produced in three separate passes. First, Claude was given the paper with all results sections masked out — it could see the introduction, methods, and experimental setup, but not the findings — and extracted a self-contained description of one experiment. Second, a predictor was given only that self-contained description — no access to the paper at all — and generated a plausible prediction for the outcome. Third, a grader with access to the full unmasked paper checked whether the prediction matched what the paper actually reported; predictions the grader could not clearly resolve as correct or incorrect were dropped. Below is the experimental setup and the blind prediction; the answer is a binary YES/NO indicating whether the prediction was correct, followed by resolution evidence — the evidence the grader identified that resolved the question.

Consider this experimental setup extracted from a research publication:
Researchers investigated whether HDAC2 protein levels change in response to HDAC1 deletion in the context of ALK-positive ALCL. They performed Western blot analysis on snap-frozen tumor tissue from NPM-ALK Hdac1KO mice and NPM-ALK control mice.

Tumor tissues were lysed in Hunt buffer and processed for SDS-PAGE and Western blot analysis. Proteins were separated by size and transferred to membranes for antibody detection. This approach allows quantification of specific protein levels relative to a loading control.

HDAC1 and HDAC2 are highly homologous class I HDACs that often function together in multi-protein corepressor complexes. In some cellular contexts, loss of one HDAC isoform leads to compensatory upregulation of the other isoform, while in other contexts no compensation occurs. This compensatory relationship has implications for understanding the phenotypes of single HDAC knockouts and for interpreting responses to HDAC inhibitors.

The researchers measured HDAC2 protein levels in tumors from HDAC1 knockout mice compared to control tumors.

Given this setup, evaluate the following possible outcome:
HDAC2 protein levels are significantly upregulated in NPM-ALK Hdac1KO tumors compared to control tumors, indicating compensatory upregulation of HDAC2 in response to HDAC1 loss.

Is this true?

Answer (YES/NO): YES